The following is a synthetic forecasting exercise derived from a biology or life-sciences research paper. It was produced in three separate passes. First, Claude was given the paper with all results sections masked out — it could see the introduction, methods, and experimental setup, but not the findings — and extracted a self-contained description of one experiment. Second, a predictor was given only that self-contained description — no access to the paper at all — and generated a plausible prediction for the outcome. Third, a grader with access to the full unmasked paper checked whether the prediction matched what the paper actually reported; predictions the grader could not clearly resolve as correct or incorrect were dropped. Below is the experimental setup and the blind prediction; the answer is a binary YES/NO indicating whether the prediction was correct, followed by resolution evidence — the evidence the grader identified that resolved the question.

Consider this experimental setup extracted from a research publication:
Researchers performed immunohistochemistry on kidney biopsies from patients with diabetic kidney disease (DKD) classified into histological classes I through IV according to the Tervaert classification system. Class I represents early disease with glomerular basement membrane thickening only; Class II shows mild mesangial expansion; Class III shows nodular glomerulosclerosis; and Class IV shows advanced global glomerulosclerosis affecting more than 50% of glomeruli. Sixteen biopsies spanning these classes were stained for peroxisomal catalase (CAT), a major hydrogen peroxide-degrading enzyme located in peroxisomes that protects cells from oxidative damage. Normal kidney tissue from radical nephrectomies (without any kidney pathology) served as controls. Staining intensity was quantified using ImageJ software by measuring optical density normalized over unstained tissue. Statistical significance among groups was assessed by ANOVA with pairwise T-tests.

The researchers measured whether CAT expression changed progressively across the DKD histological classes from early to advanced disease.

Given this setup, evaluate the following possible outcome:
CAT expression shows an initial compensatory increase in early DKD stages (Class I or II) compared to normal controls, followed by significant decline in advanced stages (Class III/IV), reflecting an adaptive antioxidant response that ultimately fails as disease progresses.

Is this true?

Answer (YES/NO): NO